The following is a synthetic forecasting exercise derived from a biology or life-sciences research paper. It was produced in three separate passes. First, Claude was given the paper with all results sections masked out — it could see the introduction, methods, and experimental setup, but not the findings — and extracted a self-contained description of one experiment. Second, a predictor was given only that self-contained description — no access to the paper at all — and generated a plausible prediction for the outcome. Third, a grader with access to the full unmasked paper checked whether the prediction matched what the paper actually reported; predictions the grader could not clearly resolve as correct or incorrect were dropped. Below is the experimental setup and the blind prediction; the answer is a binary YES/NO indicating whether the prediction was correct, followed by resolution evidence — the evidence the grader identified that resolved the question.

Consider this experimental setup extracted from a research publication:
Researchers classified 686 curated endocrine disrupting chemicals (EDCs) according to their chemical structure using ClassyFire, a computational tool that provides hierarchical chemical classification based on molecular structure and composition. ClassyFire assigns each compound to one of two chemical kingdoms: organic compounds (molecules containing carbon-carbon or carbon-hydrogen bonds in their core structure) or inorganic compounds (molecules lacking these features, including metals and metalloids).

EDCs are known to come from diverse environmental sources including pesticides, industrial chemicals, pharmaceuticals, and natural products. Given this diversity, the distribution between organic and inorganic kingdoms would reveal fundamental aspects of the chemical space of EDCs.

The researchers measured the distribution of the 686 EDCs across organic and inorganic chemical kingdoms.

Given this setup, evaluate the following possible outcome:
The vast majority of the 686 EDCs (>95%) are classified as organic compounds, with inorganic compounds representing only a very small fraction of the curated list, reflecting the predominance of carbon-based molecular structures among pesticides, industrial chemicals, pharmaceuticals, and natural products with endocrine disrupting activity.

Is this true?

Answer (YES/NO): NO